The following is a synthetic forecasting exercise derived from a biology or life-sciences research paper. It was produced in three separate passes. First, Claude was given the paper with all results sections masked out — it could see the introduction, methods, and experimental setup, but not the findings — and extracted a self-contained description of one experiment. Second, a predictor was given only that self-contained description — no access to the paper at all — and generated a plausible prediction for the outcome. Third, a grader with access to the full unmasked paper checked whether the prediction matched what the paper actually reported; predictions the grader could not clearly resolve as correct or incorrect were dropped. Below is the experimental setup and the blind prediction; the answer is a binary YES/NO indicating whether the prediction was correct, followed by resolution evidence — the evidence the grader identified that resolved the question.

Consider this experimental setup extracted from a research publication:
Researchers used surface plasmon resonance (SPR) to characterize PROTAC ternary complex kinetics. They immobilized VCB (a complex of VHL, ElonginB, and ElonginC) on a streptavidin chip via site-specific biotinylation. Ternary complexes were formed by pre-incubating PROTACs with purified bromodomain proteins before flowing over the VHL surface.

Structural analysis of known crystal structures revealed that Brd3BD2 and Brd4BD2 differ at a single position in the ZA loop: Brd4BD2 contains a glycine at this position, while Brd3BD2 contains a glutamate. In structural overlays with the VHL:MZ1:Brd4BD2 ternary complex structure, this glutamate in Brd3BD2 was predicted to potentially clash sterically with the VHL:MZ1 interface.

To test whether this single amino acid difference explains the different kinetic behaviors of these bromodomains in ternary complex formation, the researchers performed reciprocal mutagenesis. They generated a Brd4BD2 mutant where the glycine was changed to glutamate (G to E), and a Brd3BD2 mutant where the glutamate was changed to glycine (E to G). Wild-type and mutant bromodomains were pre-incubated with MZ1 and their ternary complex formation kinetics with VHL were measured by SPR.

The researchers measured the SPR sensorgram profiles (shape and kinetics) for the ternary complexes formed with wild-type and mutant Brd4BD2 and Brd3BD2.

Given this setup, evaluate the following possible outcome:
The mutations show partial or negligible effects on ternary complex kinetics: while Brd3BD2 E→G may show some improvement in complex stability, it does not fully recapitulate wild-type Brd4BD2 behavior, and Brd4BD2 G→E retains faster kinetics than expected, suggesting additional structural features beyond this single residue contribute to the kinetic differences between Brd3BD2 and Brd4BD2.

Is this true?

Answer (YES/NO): NO